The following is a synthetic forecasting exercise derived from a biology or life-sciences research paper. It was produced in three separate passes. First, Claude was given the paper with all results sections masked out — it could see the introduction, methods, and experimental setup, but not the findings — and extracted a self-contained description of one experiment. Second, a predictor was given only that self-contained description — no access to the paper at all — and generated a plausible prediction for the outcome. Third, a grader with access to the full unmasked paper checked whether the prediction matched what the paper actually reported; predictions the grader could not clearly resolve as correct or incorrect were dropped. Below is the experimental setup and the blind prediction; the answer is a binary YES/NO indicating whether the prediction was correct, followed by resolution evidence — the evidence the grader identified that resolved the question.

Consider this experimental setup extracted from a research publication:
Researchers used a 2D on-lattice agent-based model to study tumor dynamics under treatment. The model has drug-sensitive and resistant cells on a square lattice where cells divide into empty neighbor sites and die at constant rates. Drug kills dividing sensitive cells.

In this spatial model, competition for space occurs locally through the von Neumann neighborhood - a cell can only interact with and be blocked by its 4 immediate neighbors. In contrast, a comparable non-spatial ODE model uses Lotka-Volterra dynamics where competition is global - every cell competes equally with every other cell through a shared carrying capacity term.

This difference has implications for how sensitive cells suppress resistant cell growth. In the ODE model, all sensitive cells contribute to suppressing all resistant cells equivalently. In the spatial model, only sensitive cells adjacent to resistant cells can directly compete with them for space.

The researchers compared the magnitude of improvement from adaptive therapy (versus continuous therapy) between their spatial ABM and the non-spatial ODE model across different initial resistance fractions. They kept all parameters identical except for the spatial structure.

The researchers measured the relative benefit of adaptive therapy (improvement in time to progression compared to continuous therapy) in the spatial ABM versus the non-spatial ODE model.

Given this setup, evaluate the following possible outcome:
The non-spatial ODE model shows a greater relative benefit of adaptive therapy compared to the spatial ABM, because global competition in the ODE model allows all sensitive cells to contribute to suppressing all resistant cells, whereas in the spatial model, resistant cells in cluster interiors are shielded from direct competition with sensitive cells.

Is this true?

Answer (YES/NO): YES